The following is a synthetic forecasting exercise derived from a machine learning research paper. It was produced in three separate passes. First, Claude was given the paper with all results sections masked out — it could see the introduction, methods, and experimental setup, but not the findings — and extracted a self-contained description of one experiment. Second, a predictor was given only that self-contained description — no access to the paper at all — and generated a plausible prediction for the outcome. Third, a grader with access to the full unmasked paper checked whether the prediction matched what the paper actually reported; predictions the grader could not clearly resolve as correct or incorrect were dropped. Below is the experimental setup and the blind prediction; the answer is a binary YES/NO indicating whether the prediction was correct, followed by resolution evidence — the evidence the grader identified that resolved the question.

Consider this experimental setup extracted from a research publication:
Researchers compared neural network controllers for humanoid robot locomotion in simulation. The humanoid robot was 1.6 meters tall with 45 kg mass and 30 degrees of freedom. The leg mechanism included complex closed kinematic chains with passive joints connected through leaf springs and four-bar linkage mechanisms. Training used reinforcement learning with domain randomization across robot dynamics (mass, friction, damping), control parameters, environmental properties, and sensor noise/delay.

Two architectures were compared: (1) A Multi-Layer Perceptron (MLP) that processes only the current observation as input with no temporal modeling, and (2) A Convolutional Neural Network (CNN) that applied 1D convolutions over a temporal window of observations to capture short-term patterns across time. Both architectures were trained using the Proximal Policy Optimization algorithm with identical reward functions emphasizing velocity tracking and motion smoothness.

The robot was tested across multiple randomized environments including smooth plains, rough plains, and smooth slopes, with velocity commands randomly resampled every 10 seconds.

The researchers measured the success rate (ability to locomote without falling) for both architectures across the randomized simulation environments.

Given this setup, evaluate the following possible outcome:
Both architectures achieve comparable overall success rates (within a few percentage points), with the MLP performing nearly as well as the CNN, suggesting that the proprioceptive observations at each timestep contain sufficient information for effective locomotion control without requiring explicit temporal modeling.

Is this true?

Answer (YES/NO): NO